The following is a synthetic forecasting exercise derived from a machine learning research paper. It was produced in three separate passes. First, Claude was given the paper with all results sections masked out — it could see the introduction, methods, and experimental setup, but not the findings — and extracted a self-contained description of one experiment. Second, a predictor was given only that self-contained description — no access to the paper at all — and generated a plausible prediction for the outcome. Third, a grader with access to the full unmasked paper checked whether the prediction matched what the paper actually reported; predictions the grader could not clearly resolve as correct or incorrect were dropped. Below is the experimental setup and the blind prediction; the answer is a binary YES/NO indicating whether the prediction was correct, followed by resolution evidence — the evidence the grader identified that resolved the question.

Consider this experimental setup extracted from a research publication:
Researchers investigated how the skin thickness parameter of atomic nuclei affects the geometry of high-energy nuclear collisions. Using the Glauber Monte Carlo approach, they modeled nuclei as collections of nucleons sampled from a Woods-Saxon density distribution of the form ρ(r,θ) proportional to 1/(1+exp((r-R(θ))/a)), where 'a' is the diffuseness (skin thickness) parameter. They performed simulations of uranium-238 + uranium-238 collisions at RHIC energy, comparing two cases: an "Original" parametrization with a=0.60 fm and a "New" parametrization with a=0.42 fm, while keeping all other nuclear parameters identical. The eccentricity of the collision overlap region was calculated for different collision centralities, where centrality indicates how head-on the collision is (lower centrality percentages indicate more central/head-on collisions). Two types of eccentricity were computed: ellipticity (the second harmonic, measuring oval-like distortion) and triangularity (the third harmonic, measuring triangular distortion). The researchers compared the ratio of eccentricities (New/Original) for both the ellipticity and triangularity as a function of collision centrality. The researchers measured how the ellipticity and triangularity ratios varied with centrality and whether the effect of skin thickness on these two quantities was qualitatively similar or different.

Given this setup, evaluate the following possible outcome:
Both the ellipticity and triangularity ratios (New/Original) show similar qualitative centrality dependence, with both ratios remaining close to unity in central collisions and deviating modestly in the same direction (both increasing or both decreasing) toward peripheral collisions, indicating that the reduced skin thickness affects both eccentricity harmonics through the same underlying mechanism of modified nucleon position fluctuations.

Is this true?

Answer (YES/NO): NO